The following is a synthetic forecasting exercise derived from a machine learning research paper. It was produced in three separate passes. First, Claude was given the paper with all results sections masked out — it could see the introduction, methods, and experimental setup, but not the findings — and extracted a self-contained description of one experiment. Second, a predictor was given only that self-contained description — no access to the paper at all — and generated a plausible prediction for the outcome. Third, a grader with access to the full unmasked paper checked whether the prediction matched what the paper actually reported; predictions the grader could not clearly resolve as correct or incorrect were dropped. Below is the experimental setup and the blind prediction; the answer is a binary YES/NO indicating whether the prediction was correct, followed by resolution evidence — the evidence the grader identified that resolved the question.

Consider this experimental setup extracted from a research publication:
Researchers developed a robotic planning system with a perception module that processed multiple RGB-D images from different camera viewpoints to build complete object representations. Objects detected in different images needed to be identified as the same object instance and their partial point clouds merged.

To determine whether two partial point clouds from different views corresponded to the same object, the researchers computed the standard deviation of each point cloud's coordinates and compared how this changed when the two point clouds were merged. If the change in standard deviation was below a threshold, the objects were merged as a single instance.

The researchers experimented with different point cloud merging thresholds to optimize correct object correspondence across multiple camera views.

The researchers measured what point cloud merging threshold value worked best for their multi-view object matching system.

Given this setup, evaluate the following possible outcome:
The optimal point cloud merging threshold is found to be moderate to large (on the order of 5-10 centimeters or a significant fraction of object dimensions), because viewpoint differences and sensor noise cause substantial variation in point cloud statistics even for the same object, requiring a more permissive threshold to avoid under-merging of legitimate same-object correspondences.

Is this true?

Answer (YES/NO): NO